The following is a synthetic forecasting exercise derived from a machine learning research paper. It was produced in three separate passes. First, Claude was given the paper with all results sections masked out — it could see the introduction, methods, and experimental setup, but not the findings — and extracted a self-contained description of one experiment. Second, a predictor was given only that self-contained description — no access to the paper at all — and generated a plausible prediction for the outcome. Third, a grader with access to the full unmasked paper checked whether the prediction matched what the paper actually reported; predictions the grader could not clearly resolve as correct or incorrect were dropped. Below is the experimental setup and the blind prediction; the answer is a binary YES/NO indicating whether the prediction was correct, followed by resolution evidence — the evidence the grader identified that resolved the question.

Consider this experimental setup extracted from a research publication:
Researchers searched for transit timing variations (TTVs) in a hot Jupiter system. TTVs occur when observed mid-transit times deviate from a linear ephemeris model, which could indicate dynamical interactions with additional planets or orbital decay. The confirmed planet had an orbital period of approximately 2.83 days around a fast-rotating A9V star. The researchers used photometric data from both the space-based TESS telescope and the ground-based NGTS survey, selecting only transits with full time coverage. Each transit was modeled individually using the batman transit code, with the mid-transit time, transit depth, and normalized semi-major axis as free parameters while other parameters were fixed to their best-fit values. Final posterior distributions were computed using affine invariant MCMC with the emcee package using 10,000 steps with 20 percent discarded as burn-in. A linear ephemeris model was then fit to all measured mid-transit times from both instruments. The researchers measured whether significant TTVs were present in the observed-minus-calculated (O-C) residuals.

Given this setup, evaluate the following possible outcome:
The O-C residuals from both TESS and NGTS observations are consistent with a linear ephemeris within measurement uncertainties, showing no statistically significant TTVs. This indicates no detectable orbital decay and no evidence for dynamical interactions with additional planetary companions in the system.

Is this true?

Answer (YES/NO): YES